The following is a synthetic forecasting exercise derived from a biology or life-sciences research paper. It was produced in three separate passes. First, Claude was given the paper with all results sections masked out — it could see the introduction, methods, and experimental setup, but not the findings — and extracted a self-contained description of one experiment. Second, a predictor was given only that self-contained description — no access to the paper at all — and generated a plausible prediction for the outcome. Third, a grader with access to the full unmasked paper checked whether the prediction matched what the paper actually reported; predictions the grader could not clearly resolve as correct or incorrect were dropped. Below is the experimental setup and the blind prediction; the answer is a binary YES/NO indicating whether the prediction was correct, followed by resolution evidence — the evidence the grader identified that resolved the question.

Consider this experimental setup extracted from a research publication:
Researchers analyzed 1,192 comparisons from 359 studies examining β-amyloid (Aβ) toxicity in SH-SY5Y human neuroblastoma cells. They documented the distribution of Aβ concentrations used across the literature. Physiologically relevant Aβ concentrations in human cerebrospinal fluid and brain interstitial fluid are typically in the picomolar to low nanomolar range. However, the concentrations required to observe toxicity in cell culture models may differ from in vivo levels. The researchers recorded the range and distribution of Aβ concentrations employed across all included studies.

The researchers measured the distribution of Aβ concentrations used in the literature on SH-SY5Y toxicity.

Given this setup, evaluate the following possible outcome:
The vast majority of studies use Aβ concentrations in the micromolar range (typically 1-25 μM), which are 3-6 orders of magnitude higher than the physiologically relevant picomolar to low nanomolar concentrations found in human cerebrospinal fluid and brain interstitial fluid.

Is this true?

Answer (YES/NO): YES